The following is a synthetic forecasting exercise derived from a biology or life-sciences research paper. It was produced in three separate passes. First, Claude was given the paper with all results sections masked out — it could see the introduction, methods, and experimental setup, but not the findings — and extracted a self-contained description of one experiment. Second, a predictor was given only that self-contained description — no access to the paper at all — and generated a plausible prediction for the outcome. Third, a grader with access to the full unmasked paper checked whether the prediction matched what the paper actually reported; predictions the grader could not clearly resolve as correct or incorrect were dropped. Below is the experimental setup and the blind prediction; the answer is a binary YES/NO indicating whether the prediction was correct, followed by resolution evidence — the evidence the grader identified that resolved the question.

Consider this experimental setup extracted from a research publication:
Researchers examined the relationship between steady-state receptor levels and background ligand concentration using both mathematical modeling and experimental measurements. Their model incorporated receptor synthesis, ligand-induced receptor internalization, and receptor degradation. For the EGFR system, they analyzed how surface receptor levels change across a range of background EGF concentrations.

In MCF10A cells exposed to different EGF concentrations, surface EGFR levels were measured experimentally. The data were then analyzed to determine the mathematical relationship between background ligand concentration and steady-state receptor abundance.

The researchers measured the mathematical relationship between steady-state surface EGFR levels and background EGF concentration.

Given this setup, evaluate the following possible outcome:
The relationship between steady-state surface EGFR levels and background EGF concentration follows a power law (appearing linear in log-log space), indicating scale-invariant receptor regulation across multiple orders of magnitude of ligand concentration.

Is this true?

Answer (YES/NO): NO